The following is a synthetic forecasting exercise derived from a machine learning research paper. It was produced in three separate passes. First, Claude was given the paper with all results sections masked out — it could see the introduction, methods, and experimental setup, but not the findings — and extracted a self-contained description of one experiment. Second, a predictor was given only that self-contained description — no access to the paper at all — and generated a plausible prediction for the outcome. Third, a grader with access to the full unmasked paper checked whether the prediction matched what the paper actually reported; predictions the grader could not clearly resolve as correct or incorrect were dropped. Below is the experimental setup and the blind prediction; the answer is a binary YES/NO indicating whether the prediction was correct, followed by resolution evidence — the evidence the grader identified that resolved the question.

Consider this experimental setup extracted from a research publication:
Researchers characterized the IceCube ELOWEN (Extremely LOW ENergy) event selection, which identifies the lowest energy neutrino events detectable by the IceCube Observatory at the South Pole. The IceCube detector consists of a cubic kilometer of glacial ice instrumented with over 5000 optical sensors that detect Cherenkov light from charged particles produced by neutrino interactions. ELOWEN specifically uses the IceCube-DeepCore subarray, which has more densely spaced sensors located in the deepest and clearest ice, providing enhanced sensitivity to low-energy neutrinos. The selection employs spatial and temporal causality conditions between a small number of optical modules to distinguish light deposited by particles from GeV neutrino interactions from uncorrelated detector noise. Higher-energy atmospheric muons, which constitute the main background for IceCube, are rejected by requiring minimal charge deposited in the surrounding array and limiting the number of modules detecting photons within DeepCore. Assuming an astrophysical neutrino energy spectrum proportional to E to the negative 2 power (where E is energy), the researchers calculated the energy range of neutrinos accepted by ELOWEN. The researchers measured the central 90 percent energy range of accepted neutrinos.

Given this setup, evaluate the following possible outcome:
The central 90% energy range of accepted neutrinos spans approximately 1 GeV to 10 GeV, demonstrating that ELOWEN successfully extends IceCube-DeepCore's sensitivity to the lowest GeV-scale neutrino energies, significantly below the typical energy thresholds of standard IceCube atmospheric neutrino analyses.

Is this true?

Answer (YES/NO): NO